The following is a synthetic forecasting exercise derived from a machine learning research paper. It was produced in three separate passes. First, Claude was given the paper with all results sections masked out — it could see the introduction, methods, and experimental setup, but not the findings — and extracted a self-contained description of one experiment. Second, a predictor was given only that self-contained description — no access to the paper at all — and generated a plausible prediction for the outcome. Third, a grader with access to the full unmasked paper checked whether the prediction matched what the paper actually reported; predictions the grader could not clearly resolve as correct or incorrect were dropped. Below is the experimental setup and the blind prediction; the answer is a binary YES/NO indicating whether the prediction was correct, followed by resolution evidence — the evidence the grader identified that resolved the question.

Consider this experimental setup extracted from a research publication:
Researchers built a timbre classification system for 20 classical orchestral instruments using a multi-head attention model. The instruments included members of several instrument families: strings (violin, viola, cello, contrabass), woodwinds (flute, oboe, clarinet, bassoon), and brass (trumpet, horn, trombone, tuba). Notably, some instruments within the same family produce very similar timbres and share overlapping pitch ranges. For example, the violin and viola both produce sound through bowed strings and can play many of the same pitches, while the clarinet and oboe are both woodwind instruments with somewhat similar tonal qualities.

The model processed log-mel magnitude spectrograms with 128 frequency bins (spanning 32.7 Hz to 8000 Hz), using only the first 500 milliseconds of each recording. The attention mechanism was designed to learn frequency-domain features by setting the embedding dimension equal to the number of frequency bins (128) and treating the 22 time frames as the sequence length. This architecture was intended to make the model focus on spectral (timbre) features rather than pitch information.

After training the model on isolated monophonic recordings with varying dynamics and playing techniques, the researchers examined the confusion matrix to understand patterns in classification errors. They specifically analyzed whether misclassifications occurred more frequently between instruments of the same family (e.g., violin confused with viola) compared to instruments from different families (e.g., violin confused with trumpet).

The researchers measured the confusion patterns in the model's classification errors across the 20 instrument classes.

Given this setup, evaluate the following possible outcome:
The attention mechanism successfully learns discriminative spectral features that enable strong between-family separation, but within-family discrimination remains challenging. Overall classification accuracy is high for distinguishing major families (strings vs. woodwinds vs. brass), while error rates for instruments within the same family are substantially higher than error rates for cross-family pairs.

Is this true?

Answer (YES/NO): NO